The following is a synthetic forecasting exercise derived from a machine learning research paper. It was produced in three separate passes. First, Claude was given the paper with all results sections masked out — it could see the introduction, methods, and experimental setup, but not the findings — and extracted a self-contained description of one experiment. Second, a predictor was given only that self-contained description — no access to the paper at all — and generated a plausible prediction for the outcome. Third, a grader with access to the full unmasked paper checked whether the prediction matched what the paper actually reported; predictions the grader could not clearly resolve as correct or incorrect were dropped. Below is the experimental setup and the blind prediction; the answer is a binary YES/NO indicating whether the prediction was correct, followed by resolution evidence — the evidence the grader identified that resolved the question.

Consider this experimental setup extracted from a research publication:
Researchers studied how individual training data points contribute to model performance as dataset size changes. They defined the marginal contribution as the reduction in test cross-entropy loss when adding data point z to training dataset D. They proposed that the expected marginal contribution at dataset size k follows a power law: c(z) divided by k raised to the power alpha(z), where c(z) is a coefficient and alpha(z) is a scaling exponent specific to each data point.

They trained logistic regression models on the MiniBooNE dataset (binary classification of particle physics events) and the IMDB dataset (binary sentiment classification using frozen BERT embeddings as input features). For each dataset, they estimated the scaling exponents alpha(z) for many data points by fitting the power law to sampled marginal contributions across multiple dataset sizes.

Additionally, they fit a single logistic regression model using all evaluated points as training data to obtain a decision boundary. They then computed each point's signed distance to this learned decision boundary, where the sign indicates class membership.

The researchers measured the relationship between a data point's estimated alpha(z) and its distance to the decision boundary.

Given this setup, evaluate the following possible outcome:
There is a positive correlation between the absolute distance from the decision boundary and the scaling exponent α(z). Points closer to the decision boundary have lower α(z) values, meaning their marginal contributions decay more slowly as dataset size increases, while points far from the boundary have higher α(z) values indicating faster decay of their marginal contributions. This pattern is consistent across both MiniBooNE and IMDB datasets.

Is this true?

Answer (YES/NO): YES